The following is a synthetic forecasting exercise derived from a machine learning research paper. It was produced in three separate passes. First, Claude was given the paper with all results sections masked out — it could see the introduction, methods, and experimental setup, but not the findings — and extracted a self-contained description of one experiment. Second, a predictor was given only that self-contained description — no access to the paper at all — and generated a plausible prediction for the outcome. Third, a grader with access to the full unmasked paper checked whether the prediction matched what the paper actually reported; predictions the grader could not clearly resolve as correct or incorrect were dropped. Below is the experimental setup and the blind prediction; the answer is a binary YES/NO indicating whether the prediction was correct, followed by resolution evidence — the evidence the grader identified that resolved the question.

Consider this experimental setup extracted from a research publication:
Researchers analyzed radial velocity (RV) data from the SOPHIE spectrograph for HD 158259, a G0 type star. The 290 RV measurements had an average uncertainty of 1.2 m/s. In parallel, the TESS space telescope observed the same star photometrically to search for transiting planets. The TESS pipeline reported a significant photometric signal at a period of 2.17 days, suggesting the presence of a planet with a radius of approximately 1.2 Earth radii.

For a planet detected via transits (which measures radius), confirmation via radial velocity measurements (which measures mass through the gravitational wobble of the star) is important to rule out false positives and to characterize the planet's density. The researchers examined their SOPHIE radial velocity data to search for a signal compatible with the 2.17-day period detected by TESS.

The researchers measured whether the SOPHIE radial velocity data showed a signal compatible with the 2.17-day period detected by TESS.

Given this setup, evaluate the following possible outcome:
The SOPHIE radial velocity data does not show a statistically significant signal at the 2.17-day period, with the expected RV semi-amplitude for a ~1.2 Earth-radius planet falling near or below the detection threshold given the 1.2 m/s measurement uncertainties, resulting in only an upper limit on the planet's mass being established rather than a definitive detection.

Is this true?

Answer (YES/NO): NO